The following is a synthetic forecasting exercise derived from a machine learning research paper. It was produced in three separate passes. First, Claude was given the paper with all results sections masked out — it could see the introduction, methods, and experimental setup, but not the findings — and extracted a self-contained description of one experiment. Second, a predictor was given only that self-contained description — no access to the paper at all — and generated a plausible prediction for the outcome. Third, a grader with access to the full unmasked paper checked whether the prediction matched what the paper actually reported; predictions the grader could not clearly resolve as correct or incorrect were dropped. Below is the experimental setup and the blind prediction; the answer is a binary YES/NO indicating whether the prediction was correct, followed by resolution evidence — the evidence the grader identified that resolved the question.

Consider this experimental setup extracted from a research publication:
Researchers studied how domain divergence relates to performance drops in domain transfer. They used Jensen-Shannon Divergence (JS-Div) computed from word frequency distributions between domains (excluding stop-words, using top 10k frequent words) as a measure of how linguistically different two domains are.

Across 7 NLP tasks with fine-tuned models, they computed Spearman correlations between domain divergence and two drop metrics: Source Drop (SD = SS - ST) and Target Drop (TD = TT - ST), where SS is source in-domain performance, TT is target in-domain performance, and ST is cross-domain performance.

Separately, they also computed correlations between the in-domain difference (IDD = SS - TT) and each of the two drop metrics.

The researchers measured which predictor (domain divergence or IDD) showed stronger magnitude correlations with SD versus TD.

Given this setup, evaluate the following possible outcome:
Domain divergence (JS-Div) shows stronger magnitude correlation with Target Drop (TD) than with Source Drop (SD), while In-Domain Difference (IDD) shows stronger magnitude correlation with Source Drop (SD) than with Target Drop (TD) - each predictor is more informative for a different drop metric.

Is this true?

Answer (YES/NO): YES